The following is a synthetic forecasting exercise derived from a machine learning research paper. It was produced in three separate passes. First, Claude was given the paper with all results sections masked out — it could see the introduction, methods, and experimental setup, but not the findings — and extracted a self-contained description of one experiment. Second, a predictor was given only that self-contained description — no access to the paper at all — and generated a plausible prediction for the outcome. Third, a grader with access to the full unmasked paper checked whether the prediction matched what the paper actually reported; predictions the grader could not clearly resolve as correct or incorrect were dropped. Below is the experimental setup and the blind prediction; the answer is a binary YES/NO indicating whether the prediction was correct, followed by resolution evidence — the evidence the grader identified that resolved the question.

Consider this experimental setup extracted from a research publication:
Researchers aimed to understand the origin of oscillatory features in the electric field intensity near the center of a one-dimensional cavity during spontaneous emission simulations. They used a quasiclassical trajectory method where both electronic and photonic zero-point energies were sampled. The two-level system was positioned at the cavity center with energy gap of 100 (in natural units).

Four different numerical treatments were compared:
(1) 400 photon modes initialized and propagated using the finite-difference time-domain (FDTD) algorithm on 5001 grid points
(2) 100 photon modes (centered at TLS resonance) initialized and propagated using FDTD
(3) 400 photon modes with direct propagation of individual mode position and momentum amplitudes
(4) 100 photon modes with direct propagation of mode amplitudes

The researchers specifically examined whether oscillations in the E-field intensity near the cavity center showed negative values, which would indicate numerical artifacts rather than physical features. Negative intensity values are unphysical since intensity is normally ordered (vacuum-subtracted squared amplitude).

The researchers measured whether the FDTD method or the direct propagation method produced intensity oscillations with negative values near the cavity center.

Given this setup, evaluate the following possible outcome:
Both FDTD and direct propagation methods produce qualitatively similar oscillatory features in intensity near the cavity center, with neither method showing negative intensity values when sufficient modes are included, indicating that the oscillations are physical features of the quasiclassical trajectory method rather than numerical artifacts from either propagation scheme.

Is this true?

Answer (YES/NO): NO